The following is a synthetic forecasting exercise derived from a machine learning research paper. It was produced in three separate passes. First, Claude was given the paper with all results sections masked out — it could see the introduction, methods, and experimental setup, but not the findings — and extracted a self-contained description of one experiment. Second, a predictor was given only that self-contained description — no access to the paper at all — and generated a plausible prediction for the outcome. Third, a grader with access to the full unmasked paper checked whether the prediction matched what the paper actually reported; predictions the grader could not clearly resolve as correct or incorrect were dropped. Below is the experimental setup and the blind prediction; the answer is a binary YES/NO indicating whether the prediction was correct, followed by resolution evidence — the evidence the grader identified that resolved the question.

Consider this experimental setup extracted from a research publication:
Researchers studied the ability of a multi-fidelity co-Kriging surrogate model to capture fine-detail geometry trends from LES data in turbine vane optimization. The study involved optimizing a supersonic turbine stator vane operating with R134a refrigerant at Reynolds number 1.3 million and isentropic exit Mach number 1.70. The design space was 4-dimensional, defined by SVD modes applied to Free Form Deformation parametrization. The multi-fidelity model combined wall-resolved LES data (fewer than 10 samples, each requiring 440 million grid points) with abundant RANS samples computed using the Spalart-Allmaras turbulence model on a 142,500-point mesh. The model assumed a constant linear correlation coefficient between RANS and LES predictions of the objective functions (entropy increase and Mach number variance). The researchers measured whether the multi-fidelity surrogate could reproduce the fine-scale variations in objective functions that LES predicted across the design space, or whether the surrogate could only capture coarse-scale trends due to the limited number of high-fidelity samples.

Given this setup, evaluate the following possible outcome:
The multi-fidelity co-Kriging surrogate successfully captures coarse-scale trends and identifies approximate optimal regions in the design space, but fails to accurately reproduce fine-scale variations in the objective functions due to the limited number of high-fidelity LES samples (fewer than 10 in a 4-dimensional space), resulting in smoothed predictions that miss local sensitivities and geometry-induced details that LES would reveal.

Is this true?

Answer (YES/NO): NO